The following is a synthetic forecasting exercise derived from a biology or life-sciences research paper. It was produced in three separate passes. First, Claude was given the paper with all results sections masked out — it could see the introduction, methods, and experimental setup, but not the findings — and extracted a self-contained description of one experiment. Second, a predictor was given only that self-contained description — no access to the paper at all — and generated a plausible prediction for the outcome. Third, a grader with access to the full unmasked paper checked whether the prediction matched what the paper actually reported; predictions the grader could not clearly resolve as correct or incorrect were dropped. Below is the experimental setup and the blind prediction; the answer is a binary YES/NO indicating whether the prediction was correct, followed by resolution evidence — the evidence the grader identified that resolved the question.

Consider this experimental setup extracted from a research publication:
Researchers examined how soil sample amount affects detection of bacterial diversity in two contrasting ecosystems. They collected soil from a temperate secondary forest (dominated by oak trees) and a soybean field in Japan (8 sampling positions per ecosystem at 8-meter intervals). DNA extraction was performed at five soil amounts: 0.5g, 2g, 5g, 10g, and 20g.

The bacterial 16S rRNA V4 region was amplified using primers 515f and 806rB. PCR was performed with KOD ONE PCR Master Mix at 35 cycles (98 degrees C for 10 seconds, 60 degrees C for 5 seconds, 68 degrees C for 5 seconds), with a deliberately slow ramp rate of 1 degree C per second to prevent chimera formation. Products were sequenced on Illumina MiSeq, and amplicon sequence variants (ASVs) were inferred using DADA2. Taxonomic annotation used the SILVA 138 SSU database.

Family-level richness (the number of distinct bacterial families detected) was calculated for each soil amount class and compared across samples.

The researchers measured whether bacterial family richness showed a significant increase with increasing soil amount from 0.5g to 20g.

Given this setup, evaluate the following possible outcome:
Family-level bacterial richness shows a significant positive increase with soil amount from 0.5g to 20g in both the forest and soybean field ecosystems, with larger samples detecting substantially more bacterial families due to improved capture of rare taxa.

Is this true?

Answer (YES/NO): NO